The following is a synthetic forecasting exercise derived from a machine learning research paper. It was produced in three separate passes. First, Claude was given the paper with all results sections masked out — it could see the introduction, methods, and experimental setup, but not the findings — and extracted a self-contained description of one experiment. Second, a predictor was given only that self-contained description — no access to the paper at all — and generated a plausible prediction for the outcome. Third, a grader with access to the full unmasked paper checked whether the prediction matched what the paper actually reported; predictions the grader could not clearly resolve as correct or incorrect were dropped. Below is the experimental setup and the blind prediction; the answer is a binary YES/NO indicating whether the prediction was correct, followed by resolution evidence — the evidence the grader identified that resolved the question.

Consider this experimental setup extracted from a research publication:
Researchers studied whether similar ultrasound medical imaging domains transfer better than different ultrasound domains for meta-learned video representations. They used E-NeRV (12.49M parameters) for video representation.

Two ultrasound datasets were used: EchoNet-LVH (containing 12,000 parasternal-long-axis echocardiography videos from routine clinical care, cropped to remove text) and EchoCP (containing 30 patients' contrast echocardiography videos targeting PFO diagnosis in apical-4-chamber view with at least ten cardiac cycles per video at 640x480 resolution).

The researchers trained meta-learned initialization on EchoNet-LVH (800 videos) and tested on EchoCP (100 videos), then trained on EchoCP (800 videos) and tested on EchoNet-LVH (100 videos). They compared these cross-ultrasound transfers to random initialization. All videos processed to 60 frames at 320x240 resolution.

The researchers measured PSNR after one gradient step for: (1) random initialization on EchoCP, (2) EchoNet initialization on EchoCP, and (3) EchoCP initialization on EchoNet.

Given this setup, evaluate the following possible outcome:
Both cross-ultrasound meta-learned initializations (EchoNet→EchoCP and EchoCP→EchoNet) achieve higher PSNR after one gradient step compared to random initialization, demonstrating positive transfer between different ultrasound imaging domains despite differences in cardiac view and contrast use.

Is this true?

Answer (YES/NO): YES